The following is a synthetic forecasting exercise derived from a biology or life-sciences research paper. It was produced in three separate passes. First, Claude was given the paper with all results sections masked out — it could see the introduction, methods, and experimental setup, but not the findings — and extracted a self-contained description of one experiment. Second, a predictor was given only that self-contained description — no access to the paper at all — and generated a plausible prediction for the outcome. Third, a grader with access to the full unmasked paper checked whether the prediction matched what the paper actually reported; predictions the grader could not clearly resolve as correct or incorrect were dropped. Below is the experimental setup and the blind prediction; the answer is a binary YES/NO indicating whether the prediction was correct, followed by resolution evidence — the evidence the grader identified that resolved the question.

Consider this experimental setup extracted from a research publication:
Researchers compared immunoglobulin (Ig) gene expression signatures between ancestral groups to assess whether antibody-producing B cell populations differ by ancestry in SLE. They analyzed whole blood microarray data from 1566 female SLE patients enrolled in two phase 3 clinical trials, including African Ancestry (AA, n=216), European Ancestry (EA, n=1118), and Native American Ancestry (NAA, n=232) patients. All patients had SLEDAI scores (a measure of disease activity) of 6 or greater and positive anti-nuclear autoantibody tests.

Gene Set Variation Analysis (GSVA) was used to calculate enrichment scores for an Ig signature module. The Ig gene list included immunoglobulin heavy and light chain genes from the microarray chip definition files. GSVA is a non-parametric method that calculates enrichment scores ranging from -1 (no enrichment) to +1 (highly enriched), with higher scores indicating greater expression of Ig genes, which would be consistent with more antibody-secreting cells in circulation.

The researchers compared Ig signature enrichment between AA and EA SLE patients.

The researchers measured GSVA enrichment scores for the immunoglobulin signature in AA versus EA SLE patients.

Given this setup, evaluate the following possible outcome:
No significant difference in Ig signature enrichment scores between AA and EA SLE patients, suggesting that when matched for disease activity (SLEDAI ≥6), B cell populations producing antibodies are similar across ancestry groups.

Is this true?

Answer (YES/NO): NO